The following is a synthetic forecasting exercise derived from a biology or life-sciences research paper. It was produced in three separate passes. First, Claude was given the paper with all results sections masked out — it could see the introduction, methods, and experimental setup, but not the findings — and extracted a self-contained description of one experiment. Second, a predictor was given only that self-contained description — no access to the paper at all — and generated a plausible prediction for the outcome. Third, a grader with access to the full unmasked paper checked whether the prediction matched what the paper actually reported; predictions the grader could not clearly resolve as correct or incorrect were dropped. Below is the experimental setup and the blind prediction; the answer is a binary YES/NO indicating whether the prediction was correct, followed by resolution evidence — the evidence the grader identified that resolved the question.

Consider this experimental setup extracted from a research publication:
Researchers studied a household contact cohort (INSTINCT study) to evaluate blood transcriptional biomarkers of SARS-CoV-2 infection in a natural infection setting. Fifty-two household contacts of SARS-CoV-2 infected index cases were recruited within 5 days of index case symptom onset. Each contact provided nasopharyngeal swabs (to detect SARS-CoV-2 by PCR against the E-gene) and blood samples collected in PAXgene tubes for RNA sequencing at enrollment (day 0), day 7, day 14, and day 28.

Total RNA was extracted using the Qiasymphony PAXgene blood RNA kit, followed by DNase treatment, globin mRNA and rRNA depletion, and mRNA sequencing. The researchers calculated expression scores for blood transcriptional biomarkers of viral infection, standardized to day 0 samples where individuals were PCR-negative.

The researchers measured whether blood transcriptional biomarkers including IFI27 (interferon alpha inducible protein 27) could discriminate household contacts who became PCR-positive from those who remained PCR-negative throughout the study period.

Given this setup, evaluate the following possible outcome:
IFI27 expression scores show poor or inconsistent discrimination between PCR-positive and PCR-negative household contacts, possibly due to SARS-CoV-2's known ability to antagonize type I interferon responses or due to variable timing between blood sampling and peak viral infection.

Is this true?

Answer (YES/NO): NO